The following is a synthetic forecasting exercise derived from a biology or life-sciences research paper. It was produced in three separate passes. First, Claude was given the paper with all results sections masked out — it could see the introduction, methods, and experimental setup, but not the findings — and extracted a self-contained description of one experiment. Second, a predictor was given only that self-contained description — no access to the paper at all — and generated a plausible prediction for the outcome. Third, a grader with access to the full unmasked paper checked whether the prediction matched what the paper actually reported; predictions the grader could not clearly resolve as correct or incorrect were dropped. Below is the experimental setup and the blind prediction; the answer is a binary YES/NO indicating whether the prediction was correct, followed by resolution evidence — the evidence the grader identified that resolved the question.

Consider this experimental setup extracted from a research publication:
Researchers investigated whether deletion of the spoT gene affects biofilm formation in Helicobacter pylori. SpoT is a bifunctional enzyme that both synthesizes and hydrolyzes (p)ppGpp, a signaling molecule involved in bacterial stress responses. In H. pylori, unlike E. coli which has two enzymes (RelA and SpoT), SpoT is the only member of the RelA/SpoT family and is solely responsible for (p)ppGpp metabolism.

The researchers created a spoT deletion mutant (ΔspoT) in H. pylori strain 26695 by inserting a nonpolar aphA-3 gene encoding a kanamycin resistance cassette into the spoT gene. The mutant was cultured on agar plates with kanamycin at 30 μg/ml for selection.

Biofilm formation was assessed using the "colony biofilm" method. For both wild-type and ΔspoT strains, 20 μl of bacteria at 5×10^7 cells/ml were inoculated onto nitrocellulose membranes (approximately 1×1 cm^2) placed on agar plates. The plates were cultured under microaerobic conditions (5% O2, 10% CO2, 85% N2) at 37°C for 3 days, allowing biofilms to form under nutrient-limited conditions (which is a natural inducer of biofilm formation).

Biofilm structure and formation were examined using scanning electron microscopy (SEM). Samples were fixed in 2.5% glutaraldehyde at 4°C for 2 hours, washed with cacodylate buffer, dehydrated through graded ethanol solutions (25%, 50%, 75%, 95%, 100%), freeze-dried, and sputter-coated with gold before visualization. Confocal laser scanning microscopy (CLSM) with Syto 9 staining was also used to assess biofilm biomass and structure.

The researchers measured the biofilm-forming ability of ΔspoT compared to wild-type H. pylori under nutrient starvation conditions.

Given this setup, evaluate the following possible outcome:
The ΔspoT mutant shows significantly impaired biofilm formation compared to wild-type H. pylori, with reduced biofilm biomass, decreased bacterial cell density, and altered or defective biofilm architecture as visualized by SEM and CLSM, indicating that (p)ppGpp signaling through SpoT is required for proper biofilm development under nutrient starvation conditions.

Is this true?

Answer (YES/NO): YES